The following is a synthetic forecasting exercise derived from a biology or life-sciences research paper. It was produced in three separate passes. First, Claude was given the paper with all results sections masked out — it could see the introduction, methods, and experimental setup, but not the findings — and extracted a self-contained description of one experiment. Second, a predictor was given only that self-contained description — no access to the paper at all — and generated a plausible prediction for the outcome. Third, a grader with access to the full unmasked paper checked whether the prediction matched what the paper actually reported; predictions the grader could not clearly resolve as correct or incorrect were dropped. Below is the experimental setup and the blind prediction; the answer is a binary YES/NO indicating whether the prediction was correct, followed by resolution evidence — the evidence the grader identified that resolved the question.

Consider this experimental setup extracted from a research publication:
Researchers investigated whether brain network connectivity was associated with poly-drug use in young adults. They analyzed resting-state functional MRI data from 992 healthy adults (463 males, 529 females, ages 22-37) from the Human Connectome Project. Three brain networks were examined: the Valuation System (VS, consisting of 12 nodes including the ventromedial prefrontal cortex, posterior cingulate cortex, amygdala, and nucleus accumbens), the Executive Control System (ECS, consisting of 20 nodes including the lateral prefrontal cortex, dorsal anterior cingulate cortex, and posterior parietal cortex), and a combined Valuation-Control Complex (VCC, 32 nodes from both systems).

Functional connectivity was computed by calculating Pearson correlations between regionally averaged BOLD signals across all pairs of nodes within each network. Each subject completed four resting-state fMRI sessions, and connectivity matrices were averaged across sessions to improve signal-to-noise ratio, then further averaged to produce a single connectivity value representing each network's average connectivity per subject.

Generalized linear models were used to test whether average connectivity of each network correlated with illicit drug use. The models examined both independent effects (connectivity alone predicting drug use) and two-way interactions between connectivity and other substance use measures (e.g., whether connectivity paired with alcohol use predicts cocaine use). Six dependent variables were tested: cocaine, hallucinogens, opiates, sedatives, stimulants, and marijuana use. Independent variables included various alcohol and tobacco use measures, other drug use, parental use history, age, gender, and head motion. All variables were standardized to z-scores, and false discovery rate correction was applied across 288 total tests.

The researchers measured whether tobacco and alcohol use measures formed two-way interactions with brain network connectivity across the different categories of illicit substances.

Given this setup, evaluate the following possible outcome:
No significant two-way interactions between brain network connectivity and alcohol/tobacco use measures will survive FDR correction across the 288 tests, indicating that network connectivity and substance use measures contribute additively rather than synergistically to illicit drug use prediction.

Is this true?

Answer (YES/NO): NO